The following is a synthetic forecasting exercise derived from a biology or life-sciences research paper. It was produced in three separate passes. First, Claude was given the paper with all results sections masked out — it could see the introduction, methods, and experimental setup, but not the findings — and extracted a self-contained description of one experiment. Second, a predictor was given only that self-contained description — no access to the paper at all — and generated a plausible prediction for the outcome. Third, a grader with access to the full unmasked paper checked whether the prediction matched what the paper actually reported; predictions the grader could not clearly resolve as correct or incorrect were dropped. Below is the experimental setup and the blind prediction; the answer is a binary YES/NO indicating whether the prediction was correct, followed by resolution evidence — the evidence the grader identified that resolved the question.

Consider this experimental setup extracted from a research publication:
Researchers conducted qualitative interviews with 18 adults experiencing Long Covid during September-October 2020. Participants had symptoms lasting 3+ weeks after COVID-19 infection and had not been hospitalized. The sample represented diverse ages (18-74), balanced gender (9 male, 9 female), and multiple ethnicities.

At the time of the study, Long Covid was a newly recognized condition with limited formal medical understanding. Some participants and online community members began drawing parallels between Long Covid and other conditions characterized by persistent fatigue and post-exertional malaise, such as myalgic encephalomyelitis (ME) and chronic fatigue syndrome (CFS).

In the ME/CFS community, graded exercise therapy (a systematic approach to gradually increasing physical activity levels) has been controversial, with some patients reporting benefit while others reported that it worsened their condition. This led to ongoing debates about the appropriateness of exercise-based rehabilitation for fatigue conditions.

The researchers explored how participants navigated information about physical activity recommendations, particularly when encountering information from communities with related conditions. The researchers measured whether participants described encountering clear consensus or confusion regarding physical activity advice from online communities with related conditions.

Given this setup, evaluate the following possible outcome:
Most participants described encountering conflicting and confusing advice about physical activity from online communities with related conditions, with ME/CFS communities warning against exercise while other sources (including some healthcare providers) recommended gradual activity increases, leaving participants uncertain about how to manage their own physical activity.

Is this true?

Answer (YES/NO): NO